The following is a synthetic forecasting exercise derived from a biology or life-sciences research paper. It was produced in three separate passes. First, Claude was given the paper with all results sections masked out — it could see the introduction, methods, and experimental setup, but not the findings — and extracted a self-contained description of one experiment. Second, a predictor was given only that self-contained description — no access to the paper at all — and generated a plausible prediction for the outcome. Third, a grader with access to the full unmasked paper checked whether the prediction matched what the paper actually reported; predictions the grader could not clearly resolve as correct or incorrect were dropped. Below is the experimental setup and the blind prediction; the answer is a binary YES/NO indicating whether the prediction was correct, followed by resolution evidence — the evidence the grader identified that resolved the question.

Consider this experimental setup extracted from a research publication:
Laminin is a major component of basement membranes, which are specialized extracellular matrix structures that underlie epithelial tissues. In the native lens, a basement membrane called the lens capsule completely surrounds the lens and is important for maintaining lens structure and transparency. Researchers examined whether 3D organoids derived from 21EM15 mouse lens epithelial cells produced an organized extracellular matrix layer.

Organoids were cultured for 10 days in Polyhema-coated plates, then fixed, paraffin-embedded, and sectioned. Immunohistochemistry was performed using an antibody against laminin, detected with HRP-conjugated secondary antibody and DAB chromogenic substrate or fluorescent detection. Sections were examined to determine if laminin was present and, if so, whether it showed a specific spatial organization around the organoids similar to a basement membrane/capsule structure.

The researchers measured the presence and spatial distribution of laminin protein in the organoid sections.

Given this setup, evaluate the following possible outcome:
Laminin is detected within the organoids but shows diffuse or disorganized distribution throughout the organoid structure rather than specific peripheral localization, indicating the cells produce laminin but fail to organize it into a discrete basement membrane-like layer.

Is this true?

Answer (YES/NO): NO